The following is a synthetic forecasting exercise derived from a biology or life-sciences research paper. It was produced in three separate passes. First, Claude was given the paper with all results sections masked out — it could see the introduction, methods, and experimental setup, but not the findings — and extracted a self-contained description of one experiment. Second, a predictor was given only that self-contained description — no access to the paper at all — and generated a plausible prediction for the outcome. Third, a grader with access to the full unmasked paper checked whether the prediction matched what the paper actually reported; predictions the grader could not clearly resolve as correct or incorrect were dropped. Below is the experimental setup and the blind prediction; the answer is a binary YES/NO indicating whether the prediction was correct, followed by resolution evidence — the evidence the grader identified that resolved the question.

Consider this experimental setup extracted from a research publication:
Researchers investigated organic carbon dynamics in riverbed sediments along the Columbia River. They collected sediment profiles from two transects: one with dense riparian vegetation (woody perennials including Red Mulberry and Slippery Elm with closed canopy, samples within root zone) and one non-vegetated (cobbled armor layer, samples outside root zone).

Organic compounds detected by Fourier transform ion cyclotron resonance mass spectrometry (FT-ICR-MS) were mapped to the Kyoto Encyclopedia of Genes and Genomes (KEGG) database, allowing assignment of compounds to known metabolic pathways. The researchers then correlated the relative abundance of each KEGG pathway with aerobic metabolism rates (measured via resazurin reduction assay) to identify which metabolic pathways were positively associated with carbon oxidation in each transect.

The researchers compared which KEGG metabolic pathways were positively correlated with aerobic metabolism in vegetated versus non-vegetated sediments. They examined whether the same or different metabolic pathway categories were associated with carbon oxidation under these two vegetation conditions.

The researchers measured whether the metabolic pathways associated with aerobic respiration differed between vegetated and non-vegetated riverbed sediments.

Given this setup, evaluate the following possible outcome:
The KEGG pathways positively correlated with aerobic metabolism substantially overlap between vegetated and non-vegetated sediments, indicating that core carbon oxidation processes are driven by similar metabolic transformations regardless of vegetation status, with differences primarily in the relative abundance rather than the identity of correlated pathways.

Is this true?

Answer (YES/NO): NO